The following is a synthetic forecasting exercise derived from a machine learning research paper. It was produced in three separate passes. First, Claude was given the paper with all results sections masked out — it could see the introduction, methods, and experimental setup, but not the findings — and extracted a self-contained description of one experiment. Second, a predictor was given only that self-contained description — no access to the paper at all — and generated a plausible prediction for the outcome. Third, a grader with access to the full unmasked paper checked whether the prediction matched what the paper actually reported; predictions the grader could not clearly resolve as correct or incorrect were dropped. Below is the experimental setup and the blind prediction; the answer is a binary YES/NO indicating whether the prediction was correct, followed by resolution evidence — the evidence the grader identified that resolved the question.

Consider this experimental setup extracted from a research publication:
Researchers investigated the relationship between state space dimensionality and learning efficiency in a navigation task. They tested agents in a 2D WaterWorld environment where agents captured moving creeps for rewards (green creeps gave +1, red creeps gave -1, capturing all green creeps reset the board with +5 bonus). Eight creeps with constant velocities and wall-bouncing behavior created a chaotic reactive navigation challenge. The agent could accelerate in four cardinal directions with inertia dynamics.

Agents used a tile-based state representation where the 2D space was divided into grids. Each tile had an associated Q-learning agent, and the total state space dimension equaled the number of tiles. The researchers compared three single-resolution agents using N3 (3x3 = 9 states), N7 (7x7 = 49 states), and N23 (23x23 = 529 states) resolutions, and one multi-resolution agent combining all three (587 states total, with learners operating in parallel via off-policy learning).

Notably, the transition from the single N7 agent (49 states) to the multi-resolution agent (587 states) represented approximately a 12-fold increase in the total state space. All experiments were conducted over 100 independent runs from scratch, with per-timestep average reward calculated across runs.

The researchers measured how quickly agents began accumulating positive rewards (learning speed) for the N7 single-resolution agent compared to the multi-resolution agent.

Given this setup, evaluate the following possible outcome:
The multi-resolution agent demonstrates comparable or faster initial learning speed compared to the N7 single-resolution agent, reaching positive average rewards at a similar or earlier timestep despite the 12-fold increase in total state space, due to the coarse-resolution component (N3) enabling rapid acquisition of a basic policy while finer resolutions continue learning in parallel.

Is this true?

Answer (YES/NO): YES